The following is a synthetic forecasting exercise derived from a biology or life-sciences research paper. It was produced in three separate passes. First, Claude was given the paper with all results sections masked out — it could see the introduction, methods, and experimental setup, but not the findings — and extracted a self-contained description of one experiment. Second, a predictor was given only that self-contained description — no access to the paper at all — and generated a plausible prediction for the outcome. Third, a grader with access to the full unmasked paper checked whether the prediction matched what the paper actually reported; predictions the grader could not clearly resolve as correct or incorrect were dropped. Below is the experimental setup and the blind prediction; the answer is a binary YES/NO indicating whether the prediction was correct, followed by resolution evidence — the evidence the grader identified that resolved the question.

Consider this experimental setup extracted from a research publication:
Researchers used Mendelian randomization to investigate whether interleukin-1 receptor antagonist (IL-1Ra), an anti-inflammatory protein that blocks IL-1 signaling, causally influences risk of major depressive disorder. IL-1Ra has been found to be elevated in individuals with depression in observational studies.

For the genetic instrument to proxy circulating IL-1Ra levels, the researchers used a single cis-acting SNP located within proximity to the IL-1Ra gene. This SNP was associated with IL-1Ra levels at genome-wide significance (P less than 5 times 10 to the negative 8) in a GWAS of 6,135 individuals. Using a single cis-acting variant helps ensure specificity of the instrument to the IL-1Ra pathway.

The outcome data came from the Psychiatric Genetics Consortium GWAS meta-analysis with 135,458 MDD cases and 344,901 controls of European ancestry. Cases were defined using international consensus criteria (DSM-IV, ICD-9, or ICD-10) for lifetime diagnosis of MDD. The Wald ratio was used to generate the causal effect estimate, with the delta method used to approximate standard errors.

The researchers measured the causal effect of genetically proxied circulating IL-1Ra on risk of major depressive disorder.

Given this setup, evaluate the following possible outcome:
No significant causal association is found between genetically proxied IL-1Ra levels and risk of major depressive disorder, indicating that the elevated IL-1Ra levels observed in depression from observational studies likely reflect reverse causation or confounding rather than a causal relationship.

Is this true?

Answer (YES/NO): NO